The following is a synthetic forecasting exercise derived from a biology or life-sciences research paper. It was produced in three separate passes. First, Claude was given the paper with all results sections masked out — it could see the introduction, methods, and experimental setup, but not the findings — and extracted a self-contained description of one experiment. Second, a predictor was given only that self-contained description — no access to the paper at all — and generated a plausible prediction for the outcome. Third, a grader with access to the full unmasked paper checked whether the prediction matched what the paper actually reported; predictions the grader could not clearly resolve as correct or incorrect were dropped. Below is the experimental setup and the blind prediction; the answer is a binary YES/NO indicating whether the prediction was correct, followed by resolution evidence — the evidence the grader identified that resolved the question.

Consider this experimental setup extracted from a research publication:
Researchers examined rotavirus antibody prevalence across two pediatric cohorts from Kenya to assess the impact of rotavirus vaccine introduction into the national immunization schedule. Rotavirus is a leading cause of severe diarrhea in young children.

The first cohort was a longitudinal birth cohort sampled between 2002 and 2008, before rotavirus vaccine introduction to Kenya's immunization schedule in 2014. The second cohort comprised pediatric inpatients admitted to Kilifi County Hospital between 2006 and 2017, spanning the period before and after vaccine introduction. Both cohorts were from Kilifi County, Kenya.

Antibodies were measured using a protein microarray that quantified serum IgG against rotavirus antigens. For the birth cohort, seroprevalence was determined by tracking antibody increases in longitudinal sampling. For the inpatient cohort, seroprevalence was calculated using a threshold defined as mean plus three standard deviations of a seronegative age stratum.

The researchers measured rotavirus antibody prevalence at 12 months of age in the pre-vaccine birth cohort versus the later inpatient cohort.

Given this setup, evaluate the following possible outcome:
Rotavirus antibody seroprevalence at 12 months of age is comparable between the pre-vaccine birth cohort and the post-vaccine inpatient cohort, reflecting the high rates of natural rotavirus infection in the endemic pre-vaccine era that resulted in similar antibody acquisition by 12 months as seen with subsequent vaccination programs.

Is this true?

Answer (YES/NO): NO